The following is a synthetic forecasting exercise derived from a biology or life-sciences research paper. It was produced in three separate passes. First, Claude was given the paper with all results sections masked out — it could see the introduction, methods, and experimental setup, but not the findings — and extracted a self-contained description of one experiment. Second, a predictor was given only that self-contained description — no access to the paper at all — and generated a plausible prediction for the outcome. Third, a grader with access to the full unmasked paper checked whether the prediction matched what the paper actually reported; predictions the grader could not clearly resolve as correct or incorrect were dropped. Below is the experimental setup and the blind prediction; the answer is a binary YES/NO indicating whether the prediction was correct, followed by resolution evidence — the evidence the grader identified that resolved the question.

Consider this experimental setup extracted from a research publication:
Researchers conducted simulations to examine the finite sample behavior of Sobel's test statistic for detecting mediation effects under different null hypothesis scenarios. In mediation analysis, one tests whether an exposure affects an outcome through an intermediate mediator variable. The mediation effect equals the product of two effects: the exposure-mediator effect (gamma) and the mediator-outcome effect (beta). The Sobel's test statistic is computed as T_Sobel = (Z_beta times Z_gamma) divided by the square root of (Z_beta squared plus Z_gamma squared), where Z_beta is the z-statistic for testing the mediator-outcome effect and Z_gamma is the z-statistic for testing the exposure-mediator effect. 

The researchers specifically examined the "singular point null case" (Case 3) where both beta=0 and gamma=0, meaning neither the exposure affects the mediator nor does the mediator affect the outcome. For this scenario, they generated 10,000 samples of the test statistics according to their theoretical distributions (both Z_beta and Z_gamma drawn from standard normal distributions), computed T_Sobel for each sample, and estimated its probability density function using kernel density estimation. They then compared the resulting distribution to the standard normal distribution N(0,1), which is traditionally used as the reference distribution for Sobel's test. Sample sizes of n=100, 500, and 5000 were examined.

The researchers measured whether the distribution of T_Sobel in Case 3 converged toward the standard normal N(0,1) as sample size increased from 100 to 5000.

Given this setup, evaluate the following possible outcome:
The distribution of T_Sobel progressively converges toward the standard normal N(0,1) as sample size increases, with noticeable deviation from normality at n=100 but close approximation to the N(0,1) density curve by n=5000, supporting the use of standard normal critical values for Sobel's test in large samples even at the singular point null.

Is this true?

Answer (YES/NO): NO